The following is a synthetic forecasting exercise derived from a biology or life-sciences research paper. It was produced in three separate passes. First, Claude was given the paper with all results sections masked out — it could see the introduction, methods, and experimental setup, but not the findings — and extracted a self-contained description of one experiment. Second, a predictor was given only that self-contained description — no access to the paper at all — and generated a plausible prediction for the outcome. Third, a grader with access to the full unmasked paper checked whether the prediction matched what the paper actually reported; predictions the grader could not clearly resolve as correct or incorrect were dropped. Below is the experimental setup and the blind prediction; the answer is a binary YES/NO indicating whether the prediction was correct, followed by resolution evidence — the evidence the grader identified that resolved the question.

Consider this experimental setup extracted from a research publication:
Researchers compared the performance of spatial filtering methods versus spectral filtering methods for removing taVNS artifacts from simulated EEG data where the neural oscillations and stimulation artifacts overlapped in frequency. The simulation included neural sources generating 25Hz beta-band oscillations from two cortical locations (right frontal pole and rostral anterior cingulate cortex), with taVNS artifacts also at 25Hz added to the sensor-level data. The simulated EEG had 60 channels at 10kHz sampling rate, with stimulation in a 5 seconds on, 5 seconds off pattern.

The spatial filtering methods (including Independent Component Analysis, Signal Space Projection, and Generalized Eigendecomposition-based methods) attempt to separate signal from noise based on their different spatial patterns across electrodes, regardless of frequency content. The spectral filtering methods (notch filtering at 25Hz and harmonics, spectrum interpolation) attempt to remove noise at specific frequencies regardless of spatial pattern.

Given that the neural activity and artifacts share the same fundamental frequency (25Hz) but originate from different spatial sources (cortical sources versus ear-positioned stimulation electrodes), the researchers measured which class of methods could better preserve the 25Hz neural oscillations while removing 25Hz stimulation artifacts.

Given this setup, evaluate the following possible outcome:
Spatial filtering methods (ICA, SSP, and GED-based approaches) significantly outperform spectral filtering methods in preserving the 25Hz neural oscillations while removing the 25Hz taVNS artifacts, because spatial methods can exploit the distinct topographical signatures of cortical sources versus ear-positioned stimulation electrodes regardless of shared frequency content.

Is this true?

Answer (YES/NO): YES